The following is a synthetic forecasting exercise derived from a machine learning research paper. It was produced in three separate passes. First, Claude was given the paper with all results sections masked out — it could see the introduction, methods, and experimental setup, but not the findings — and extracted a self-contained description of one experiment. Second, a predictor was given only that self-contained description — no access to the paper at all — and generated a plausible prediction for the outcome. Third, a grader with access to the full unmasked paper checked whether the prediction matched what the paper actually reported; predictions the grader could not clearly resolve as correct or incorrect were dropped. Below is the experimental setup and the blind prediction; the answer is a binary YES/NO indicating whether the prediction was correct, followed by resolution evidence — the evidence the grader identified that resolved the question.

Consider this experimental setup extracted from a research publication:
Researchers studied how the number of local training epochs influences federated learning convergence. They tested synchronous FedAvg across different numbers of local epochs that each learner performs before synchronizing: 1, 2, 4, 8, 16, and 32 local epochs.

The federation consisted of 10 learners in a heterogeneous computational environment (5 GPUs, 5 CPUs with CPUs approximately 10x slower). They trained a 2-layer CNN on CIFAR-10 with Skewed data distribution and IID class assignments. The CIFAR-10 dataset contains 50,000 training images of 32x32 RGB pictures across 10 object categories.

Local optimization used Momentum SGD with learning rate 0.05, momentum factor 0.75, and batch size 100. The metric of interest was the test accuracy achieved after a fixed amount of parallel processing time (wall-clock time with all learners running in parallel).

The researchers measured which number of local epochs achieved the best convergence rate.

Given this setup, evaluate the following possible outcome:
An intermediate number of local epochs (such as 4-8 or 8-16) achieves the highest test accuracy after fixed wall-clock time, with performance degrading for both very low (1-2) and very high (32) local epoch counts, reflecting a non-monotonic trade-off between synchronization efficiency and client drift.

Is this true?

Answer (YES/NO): YES